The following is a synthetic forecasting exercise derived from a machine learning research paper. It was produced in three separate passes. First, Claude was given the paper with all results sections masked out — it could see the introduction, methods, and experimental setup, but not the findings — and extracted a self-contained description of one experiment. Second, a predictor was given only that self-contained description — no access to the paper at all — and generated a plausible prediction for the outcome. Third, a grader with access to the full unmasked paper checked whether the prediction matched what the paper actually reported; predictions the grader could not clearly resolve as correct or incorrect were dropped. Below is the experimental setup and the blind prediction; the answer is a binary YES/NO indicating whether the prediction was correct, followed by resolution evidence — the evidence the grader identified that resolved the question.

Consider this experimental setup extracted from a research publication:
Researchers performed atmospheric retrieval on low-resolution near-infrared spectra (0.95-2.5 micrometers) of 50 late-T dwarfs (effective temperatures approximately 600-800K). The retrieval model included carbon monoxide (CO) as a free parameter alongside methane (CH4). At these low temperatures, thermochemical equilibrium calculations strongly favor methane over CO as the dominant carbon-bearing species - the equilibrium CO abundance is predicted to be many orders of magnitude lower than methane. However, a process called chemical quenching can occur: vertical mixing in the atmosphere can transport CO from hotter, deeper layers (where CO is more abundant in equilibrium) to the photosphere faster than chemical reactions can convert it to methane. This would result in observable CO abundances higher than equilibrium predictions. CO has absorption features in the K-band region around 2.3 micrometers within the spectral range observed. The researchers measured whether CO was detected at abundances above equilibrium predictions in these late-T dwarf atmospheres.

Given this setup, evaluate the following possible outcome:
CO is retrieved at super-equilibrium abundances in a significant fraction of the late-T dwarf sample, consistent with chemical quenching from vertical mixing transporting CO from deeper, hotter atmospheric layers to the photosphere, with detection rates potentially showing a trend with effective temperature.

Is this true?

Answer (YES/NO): NO